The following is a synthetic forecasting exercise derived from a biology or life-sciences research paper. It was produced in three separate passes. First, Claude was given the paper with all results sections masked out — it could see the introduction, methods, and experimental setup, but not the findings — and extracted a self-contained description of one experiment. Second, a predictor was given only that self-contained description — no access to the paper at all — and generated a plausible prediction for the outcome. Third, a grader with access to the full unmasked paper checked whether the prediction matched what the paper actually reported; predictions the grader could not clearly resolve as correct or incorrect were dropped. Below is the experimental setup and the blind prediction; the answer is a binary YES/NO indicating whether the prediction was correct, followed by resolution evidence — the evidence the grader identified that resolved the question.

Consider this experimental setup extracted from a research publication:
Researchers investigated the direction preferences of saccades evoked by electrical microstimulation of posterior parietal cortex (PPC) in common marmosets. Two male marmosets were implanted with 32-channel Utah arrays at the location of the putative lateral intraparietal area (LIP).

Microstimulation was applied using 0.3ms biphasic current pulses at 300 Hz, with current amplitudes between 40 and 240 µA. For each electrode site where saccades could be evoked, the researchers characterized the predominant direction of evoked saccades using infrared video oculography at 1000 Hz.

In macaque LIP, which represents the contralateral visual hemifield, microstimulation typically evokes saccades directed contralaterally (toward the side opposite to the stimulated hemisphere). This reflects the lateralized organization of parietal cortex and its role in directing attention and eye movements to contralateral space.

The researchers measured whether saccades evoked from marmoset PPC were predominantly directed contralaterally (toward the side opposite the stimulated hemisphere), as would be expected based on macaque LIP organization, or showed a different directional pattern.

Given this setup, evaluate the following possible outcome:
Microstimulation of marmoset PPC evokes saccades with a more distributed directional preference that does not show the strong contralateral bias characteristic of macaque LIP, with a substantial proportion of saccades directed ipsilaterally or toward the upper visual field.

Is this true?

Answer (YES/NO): NO